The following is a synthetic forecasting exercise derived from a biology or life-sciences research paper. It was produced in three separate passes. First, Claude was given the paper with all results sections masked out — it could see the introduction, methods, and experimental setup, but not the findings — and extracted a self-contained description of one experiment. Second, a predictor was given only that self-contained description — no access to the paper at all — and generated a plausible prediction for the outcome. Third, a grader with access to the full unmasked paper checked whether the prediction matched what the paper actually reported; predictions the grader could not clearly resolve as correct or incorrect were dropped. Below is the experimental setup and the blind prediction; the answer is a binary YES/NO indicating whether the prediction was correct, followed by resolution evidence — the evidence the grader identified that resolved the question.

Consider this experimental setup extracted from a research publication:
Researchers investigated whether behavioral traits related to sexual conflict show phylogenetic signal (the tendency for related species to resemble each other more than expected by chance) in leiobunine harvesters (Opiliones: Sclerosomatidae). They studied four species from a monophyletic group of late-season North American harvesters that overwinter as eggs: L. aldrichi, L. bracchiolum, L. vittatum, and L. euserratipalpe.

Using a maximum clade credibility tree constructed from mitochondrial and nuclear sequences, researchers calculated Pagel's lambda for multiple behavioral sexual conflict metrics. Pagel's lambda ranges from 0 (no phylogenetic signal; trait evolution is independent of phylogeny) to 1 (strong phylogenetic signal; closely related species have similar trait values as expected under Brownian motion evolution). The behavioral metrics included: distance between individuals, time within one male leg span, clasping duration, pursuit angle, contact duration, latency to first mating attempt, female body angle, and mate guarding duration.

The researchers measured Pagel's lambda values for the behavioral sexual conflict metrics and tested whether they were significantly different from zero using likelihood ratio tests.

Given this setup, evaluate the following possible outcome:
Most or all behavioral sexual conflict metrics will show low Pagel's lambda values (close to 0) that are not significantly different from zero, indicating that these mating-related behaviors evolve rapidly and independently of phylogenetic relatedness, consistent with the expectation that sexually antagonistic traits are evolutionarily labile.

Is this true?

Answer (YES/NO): YES